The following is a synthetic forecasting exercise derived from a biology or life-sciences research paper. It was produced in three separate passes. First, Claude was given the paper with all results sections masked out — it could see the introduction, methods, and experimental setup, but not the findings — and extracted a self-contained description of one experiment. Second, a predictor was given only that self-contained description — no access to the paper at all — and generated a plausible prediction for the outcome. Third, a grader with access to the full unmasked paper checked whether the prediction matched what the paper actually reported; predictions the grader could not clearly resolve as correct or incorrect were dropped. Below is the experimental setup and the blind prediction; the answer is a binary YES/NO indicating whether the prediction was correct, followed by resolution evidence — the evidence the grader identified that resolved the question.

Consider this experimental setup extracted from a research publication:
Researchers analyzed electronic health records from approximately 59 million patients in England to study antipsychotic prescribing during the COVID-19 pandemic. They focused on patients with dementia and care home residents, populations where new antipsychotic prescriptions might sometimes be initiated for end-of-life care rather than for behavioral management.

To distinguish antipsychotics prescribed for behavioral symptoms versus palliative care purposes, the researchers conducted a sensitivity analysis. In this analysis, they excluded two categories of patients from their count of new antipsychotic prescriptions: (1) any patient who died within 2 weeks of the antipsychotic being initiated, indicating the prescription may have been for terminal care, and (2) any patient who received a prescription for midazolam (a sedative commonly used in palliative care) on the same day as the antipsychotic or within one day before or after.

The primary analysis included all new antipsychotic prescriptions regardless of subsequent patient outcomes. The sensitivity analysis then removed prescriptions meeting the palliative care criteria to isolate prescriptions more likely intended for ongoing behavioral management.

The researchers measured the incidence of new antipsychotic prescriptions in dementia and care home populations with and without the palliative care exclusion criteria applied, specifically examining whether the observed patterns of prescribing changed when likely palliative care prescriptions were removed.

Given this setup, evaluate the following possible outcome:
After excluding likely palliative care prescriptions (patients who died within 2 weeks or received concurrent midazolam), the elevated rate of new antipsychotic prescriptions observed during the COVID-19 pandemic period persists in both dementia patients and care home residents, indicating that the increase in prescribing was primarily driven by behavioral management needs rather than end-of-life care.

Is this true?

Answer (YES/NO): NO